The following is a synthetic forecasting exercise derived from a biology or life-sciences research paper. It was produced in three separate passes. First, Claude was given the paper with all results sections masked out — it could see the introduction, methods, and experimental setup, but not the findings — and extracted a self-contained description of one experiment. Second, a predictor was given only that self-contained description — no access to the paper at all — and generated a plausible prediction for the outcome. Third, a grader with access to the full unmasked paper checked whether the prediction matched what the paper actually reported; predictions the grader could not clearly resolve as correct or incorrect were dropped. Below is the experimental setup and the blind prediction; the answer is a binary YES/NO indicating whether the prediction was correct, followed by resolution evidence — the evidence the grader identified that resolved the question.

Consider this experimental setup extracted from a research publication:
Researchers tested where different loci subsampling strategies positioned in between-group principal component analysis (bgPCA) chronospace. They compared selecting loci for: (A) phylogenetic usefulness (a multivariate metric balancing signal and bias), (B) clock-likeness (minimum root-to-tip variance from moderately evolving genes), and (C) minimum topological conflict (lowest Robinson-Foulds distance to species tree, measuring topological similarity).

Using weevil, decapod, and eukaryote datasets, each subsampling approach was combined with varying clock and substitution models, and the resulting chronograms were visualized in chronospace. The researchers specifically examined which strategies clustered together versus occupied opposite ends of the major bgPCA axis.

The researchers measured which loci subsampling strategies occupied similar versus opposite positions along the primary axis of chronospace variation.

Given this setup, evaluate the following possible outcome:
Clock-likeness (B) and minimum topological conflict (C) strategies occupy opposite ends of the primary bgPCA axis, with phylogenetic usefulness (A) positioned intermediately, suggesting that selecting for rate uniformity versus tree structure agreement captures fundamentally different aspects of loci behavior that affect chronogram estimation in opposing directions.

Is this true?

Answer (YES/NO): NO